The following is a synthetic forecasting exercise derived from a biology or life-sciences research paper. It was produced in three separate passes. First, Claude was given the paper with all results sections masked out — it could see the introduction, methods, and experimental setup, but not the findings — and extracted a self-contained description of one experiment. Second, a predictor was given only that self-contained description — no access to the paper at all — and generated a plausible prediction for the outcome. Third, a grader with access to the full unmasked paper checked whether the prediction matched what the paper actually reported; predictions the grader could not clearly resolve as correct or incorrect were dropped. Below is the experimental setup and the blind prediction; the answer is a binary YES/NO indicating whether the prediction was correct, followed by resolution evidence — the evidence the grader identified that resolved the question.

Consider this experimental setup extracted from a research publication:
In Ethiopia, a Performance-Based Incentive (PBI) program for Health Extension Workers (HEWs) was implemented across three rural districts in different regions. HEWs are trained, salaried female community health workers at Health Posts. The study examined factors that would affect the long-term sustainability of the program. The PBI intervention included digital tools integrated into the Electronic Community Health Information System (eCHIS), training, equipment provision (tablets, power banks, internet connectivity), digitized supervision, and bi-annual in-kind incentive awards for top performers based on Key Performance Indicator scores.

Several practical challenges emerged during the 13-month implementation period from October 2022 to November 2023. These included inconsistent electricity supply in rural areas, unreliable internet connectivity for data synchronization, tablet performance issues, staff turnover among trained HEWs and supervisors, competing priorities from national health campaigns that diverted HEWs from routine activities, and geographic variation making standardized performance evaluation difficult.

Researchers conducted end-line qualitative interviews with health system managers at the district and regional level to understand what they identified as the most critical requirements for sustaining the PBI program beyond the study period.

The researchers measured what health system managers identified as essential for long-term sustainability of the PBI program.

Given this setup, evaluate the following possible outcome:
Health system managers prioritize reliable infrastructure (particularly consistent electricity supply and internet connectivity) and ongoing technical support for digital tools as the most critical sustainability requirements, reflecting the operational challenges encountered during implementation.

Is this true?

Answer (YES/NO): NO